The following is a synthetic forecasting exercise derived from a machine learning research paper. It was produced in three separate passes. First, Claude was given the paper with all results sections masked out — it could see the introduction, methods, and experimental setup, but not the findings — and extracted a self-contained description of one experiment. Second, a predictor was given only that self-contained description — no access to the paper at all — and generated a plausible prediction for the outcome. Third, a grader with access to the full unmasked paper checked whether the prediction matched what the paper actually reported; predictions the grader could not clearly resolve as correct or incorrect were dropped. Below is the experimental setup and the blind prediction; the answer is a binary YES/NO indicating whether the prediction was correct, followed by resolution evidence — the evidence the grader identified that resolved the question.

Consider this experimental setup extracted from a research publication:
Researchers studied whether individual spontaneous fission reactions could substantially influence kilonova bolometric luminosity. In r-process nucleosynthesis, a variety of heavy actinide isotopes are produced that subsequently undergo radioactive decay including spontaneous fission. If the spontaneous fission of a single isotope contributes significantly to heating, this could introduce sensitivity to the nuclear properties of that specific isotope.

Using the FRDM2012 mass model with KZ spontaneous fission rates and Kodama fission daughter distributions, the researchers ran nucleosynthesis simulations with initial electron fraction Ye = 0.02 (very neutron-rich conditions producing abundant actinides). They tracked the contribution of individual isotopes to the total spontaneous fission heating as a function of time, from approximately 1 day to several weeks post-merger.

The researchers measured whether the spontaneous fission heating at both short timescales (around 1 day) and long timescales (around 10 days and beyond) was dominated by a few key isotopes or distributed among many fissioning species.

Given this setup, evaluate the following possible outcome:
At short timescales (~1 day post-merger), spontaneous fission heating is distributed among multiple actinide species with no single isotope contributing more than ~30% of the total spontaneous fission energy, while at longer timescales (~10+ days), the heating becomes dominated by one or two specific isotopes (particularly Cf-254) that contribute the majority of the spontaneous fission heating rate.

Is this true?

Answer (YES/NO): NO